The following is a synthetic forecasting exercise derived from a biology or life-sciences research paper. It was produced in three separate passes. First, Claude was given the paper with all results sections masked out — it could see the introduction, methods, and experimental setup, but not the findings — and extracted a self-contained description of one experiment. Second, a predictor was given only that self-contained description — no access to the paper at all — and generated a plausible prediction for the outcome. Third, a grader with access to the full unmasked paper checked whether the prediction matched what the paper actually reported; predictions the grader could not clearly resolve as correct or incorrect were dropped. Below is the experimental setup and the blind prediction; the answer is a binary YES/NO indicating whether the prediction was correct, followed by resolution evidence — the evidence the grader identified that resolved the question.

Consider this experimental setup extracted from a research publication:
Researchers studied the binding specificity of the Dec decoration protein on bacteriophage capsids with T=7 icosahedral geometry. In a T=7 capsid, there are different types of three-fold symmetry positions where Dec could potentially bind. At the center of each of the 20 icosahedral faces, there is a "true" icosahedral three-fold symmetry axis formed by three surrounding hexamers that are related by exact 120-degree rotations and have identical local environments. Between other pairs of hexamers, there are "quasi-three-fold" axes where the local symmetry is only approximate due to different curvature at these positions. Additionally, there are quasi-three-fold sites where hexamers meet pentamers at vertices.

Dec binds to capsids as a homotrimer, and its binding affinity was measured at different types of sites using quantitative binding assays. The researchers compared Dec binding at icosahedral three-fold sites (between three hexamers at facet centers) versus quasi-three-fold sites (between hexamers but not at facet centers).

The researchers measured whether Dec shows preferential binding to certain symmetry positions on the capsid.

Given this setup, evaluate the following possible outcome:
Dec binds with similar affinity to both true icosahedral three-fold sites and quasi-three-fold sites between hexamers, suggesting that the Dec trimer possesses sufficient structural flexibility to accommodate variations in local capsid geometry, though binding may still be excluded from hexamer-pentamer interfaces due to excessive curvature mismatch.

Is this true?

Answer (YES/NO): NO